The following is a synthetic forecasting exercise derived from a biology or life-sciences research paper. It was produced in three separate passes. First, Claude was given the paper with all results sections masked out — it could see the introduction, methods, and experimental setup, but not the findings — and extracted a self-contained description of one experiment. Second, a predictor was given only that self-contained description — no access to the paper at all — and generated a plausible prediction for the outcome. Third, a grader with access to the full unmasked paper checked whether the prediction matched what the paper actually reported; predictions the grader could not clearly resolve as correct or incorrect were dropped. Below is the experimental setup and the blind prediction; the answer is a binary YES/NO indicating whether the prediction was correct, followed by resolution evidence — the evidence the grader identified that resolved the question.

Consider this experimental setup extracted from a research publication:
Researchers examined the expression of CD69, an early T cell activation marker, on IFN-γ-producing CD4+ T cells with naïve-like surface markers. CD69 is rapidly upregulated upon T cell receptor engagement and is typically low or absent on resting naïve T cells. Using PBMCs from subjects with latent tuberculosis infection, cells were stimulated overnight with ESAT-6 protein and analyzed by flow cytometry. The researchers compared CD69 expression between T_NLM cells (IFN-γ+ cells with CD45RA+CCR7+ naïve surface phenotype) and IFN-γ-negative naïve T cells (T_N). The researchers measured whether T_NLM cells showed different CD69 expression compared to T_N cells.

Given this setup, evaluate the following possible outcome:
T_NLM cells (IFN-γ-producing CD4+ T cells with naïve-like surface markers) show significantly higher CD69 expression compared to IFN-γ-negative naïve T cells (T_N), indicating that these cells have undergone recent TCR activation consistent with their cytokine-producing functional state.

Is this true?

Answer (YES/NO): YES